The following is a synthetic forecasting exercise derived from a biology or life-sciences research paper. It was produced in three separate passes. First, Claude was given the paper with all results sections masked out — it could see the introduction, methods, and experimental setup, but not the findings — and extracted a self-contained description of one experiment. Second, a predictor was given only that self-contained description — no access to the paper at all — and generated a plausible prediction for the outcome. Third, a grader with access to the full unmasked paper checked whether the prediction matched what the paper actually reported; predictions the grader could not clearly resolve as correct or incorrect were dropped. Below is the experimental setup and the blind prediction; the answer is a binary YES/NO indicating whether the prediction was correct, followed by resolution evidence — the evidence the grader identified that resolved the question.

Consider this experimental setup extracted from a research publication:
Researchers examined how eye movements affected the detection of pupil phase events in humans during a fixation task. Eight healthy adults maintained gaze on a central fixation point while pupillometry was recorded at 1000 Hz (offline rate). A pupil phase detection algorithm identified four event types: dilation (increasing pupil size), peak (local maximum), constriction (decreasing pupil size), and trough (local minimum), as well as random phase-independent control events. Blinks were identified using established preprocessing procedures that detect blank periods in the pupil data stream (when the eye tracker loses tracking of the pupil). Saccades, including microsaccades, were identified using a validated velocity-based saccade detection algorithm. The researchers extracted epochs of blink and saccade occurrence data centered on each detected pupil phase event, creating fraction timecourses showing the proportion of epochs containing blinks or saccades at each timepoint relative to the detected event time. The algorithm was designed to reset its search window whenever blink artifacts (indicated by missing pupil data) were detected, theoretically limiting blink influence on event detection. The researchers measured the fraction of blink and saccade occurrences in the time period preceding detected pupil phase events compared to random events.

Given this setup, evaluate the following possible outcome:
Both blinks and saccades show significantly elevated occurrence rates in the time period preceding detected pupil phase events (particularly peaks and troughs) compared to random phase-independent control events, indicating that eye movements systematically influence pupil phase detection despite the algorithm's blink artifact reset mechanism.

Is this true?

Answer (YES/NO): NO